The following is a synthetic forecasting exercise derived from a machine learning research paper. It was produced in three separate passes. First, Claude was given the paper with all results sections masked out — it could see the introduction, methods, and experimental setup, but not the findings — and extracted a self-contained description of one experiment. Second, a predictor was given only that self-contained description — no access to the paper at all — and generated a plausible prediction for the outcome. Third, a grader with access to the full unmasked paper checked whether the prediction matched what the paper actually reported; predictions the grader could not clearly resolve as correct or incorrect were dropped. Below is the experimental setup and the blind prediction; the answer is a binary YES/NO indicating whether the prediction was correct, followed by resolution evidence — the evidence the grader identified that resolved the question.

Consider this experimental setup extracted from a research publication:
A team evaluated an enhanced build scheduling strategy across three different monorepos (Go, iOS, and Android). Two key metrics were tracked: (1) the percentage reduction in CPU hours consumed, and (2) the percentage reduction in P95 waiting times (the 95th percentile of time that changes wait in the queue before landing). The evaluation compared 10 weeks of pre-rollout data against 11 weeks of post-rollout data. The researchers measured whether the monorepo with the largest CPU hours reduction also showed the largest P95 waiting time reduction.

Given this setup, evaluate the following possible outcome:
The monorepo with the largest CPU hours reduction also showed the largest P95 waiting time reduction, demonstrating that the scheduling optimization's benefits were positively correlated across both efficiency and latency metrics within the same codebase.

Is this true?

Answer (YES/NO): NO